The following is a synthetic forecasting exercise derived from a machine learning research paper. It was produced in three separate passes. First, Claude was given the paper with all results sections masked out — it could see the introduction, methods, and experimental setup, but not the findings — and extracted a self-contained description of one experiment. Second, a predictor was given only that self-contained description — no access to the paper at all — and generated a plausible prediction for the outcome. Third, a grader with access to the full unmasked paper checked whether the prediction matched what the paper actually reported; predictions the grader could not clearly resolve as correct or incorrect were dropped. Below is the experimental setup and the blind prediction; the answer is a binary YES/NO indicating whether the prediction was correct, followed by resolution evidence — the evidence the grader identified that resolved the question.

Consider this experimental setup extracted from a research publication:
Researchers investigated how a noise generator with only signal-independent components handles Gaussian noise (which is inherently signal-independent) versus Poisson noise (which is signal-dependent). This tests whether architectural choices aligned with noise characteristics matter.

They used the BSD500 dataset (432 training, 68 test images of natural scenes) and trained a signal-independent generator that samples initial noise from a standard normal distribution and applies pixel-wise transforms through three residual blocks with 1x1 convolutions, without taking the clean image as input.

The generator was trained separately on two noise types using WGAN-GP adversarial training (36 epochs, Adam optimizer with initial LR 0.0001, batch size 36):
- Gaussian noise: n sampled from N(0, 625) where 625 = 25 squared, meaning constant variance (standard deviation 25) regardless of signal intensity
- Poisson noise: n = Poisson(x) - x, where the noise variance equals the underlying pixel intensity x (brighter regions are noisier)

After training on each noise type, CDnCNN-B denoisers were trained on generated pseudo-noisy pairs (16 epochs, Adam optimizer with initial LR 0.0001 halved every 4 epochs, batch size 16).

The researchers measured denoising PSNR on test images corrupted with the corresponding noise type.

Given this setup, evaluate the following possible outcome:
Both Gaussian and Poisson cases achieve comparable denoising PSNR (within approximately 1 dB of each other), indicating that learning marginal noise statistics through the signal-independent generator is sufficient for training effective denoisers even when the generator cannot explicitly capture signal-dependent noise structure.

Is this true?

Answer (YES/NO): NO